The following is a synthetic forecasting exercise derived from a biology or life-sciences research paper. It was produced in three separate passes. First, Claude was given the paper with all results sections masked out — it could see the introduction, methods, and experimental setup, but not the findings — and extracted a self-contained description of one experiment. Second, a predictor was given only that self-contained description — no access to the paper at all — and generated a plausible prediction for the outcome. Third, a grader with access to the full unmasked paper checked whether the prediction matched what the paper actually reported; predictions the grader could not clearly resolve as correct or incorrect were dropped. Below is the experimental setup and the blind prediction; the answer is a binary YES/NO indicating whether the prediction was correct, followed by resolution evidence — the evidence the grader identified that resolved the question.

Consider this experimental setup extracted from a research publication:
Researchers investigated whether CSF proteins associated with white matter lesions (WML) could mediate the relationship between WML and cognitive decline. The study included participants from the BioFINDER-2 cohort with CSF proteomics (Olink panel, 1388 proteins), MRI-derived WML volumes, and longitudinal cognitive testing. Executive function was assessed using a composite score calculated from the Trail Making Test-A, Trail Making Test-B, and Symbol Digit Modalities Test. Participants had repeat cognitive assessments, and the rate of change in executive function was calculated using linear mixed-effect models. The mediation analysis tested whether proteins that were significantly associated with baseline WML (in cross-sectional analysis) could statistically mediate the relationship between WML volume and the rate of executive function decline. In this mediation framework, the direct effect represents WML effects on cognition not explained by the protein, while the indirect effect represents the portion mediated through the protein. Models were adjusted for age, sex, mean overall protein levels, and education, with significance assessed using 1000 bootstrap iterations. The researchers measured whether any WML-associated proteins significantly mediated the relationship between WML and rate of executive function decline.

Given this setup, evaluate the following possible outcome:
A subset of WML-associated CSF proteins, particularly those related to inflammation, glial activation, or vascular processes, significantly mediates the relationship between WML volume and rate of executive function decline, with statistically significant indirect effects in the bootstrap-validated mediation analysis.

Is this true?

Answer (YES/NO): NO